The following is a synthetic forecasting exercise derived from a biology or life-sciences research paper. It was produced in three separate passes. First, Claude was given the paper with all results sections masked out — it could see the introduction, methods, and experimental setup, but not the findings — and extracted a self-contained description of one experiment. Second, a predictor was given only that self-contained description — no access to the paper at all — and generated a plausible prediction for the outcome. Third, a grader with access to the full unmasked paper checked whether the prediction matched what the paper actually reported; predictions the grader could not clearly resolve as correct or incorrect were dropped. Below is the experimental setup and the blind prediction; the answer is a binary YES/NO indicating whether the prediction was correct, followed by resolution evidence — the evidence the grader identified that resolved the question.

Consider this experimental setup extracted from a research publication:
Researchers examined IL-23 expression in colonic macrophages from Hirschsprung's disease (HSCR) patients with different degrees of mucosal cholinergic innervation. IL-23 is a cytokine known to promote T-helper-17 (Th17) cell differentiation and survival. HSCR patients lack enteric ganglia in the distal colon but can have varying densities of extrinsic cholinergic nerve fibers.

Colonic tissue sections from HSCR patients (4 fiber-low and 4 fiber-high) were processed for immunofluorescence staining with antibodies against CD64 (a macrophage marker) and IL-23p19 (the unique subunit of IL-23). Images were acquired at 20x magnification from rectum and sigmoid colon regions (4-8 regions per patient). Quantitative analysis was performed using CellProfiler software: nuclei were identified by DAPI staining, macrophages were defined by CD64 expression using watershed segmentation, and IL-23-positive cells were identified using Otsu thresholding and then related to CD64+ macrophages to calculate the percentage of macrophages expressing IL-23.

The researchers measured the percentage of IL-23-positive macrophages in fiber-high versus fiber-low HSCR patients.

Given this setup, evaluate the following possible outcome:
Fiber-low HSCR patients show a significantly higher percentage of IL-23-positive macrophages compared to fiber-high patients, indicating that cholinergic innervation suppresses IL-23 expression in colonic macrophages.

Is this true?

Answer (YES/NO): YES